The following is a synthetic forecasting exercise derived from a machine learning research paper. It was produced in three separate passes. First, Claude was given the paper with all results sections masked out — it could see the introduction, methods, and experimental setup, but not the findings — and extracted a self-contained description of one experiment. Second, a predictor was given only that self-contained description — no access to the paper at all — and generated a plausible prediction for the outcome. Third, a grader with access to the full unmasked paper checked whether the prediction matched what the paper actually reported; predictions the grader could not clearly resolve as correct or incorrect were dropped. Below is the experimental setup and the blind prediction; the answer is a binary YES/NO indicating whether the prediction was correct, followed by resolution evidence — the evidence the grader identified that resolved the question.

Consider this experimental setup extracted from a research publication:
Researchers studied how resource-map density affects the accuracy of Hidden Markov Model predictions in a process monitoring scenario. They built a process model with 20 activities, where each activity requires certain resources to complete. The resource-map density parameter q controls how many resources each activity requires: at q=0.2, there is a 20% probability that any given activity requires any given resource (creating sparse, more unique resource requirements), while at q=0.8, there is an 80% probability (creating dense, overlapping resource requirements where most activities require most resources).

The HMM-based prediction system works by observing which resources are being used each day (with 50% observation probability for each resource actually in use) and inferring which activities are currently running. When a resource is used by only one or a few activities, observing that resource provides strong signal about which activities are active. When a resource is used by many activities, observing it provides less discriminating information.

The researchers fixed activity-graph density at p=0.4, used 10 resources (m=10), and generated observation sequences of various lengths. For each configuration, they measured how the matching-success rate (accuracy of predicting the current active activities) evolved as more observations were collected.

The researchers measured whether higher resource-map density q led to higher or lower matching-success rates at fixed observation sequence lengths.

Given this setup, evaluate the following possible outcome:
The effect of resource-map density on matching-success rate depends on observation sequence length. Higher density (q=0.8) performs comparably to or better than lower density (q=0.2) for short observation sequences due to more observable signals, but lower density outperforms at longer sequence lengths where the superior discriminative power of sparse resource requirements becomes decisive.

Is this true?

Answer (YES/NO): NO